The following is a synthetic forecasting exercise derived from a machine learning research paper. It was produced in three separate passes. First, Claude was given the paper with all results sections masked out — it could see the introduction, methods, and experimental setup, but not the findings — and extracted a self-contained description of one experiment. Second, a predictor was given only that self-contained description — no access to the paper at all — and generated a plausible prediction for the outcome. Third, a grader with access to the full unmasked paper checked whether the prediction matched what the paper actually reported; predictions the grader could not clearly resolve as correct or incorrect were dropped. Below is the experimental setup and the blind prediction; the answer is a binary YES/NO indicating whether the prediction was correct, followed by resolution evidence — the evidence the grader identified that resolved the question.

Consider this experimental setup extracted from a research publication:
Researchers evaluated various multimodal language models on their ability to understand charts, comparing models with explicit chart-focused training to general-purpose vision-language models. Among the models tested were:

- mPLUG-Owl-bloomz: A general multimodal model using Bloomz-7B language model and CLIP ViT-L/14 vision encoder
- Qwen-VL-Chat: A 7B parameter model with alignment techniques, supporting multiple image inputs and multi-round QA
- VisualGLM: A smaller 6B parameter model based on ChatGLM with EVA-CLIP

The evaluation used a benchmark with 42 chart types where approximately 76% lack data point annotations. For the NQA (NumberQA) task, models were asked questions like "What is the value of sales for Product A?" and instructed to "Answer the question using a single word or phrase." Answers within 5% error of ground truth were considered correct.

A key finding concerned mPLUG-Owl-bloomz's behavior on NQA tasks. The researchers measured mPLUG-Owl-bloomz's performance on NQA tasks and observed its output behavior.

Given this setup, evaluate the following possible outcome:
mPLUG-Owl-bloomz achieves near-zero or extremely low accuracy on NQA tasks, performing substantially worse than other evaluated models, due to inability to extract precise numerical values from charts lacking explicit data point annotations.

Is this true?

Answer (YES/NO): NO